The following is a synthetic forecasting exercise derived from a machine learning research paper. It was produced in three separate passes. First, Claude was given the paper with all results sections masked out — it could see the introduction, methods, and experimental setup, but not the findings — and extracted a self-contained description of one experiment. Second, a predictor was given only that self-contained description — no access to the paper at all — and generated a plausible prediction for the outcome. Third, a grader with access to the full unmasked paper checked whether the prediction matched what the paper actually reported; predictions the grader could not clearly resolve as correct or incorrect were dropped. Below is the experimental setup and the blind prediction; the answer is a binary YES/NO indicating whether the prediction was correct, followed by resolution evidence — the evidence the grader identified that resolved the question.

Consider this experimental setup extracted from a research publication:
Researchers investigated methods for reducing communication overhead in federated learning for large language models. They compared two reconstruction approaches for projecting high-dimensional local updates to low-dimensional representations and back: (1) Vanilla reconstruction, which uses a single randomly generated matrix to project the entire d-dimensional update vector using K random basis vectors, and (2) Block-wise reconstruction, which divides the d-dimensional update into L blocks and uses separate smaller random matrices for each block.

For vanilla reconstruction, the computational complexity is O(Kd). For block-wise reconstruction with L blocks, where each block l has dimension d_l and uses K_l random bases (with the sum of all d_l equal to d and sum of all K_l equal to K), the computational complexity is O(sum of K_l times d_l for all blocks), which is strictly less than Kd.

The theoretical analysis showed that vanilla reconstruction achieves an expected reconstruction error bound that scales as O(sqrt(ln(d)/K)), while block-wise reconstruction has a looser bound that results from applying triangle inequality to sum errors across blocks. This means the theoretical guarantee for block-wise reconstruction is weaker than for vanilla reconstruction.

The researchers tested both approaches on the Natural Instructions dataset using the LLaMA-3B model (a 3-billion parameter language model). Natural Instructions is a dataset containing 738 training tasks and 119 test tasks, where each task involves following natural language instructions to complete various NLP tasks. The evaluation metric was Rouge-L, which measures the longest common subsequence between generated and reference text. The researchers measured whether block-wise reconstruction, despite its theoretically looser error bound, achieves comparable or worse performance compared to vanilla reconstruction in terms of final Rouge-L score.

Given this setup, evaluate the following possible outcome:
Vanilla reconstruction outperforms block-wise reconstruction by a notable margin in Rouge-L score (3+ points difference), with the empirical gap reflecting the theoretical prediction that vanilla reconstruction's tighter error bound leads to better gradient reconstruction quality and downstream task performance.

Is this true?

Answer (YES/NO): NO